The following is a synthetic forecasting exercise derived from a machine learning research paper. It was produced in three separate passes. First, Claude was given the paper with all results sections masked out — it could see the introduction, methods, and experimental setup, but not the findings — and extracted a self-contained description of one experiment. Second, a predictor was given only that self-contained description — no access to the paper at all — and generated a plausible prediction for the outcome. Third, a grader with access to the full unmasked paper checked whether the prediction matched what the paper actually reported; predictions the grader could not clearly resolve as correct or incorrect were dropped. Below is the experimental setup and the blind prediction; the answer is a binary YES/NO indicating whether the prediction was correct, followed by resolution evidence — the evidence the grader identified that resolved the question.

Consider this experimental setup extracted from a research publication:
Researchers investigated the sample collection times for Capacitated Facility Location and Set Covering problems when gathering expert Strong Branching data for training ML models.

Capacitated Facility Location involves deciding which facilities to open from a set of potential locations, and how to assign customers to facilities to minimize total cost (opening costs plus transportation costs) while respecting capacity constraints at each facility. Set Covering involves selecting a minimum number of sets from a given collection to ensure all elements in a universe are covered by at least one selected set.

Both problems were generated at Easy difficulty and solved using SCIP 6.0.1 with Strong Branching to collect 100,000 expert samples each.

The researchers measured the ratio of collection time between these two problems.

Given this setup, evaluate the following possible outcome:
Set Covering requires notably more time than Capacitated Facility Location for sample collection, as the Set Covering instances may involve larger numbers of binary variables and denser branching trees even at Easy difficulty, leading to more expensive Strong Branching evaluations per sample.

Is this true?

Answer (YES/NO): NO